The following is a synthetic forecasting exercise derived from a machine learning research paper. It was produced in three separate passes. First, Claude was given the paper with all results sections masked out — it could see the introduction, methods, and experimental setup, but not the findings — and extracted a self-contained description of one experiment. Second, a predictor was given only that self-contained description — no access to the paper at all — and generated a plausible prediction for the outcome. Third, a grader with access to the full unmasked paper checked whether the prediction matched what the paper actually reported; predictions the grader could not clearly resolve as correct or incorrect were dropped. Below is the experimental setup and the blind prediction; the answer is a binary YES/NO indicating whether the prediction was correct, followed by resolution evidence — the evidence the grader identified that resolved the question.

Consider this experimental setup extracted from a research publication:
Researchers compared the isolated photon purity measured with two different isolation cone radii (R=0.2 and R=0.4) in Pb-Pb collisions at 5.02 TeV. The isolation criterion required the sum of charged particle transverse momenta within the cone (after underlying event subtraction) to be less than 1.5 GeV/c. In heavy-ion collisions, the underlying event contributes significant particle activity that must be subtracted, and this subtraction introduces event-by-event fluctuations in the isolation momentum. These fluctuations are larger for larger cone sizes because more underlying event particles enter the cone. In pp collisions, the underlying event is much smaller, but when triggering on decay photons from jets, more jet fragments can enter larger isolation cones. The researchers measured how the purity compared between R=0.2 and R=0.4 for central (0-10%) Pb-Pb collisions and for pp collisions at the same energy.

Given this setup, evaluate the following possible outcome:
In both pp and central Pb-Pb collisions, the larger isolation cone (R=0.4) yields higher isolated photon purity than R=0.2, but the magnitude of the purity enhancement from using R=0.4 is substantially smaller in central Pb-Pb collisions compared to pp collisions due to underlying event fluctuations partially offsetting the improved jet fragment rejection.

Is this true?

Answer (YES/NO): NO